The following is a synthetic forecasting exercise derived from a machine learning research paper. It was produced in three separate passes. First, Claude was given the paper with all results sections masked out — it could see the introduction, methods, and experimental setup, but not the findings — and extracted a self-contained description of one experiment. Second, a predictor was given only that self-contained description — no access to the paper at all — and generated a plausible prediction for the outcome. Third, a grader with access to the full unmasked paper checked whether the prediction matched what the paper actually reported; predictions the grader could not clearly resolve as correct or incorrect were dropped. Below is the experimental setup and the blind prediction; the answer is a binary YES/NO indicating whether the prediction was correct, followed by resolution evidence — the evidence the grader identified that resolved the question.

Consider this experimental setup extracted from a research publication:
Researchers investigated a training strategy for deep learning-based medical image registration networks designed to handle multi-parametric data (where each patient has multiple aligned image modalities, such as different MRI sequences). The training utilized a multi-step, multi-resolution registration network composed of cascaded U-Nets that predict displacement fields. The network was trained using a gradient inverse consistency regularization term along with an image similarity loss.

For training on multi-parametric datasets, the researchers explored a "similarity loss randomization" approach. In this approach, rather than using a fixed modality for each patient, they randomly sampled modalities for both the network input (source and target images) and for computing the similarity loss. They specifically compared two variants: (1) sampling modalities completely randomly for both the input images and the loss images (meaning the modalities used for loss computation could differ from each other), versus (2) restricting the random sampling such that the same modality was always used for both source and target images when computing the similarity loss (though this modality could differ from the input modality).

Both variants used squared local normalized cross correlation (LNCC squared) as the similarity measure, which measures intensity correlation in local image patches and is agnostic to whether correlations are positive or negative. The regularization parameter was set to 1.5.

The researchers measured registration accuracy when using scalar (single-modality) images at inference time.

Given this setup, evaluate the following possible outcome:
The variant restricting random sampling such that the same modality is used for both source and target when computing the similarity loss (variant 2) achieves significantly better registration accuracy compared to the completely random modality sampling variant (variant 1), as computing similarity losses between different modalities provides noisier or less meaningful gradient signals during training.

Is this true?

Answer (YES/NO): NO